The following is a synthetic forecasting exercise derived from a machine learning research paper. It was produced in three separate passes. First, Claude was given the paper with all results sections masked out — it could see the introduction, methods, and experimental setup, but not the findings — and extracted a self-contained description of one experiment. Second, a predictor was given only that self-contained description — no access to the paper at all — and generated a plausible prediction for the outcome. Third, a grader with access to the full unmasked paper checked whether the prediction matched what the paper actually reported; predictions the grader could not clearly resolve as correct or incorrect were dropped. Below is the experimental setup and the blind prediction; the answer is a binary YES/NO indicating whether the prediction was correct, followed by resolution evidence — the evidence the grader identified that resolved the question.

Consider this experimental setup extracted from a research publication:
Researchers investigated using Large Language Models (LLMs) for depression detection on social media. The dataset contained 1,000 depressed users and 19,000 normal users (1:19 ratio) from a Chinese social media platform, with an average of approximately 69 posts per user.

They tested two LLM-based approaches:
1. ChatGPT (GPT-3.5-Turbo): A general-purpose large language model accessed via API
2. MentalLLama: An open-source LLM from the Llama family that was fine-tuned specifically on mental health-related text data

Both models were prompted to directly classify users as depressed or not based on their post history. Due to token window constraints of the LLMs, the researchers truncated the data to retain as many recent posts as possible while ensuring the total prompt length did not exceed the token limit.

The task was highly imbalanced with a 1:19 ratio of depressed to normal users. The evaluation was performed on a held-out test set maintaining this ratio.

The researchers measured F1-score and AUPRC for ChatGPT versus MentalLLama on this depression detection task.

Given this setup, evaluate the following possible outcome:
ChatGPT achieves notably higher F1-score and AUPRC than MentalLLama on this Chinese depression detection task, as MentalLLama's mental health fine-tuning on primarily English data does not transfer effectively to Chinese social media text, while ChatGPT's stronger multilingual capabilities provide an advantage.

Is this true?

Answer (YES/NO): NO